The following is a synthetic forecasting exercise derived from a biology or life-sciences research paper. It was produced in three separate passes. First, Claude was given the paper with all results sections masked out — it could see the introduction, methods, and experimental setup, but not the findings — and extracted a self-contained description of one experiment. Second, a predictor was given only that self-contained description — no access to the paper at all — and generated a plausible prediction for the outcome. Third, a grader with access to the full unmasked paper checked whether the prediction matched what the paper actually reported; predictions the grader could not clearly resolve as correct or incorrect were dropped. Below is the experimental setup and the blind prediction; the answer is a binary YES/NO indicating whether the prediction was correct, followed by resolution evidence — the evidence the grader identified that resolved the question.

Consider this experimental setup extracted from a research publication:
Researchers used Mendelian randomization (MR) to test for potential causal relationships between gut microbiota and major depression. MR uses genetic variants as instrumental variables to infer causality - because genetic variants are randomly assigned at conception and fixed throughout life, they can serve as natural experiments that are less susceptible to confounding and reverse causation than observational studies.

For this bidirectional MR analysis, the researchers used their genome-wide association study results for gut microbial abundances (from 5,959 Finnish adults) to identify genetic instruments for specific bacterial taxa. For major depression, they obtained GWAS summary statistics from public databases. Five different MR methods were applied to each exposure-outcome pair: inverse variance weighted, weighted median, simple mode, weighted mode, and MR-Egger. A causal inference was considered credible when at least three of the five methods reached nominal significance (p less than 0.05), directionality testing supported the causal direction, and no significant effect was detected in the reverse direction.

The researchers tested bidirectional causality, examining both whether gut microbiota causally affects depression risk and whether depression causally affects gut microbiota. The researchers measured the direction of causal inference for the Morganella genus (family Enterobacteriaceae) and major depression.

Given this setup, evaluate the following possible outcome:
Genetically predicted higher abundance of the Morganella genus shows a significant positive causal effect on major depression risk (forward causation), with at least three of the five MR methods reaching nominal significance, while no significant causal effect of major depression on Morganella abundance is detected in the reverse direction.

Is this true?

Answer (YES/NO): YES